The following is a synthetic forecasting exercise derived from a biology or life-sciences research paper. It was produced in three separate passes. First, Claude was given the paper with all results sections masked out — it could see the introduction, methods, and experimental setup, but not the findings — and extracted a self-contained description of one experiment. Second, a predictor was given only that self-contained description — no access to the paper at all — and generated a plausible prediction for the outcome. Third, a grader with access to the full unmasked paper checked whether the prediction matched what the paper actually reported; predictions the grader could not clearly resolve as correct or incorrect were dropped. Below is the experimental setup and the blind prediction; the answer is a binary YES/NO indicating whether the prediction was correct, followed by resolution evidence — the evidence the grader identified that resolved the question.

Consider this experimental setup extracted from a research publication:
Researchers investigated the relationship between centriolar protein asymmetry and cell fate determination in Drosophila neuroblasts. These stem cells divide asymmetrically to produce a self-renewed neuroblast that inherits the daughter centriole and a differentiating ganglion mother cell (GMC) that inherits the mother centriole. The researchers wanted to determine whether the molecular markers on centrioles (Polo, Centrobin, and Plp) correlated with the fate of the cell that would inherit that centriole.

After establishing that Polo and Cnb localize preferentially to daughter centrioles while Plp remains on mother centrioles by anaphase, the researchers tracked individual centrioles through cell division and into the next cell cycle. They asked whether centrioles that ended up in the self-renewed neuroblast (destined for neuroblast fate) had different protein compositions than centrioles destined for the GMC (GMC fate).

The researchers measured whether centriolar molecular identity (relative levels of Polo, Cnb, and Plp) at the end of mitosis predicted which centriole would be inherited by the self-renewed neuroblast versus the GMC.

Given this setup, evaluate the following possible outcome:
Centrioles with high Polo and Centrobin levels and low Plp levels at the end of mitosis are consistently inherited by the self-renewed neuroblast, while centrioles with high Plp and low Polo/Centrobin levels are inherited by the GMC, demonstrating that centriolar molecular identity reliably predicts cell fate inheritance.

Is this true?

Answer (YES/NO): YES